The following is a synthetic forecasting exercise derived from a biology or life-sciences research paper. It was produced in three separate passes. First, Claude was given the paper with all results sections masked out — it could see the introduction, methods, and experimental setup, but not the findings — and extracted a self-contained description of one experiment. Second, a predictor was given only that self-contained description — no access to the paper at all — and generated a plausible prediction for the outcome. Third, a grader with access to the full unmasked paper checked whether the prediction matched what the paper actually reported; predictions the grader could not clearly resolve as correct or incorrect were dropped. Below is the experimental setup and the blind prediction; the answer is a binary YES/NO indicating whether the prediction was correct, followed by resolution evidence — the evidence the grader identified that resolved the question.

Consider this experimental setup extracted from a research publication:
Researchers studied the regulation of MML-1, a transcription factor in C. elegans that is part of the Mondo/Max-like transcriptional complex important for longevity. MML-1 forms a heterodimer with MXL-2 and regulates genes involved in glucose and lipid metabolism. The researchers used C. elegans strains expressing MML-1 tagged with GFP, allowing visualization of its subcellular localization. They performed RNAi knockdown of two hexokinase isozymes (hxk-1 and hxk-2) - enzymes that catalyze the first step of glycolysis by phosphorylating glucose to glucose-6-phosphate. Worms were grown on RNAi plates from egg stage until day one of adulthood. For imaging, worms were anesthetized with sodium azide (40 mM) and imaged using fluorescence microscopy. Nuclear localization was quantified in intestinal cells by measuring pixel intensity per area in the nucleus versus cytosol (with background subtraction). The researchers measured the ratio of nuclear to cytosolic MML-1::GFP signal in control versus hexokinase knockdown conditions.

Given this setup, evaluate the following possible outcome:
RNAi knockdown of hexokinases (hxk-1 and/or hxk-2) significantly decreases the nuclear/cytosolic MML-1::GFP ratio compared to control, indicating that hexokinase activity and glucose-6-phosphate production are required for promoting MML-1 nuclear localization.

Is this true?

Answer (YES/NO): YES